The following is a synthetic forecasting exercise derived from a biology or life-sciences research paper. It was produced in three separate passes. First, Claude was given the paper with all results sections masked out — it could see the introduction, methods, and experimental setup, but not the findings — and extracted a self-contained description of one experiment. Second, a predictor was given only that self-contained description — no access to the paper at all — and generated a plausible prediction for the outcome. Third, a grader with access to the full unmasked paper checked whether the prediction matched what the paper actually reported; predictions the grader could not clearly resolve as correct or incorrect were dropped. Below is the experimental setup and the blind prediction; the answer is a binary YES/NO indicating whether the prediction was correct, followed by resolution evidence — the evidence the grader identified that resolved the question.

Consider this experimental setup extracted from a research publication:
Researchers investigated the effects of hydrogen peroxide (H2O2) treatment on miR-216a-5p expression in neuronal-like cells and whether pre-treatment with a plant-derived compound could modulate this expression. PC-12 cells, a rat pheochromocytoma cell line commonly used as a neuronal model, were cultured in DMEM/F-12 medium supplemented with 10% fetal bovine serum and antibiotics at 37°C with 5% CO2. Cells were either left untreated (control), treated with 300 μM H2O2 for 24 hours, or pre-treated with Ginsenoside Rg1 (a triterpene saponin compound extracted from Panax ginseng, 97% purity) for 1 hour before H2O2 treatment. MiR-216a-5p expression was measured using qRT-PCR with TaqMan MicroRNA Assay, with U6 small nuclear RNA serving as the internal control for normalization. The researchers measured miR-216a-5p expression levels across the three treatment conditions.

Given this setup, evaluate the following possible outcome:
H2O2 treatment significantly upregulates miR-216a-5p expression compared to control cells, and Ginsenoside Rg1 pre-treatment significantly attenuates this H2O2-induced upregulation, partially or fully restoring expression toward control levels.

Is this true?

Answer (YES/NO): NO